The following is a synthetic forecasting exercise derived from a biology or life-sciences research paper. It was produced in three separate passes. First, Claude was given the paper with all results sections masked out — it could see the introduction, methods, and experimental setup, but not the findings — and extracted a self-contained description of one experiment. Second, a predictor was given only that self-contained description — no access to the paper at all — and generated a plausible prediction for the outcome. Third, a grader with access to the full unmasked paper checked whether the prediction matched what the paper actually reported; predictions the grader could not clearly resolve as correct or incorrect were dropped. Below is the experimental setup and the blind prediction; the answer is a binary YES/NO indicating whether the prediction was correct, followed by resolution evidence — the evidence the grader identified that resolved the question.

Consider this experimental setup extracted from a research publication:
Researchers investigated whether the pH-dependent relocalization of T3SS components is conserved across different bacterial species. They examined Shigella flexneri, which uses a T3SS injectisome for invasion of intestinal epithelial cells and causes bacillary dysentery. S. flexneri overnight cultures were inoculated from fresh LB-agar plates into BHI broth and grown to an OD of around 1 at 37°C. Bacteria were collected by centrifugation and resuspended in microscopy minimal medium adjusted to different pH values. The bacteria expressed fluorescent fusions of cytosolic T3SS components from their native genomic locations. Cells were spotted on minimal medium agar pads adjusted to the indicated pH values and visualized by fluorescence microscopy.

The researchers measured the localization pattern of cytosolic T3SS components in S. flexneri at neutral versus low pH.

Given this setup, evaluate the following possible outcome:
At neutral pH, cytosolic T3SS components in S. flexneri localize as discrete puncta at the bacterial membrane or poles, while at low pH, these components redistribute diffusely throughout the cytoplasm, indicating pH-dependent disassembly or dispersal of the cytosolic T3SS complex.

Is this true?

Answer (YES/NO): YES